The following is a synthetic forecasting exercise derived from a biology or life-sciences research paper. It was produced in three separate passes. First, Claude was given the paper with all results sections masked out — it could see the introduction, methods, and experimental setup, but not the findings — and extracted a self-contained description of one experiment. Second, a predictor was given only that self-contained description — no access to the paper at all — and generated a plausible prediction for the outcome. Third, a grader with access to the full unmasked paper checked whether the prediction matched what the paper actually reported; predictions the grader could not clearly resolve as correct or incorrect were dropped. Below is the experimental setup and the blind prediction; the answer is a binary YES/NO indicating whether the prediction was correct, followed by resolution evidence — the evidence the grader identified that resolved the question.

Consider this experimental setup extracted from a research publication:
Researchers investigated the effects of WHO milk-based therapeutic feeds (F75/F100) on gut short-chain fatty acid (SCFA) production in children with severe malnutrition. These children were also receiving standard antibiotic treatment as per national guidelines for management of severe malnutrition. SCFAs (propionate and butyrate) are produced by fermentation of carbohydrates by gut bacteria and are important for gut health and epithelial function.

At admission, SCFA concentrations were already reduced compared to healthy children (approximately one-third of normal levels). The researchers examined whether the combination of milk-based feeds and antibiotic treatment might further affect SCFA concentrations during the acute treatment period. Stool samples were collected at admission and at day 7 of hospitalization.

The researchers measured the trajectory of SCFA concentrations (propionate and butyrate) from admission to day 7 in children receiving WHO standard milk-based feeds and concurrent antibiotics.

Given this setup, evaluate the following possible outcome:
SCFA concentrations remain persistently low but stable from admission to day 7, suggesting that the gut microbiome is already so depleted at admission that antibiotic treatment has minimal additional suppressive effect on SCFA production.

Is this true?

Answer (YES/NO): NO